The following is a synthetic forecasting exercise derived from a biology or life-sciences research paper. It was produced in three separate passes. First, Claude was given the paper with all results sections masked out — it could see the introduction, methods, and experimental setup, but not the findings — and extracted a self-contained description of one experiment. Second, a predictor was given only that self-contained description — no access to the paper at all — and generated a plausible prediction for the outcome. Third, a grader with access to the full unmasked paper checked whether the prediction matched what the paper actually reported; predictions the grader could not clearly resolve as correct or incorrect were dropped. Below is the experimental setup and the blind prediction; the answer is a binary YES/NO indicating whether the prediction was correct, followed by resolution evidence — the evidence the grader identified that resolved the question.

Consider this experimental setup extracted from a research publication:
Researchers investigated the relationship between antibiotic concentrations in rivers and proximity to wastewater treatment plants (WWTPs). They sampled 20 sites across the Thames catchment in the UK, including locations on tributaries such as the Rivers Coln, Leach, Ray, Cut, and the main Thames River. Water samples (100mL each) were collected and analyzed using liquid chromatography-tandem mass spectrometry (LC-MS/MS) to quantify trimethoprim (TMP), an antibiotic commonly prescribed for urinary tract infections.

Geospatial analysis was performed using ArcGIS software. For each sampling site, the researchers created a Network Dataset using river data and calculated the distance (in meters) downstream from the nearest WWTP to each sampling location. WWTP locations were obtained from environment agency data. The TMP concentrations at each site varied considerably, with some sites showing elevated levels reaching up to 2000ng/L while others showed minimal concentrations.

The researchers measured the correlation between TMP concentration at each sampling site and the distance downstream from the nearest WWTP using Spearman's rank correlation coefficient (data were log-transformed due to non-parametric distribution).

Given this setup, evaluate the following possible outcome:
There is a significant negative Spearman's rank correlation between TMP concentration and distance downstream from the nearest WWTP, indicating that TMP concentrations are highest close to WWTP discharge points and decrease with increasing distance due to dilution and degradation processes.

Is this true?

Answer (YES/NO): YES